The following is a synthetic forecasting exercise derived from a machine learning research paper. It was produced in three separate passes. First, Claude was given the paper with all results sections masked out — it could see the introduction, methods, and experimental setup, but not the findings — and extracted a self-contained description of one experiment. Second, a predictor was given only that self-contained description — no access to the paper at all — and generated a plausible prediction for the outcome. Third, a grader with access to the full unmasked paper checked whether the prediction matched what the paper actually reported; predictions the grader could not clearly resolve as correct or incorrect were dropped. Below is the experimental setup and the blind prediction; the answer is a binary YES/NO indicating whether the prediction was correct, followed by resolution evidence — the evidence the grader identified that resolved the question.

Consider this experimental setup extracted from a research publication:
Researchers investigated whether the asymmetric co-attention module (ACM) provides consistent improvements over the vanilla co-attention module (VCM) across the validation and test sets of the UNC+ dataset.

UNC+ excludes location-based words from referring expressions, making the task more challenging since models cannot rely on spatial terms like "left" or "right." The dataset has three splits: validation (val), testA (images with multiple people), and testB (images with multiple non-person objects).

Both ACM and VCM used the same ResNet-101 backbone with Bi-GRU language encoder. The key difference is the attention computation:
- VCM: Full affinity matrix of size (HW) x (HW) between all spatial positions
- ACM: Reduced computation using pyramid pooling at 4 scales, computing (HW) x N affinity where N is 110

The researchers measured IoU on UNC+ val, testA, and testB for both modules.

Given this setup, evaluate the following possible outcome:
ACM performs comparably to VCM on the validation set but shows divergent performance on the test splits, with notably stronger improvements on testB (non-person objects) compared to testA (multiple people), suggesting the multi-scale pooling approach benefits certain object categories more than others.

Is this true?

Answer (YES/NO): NO